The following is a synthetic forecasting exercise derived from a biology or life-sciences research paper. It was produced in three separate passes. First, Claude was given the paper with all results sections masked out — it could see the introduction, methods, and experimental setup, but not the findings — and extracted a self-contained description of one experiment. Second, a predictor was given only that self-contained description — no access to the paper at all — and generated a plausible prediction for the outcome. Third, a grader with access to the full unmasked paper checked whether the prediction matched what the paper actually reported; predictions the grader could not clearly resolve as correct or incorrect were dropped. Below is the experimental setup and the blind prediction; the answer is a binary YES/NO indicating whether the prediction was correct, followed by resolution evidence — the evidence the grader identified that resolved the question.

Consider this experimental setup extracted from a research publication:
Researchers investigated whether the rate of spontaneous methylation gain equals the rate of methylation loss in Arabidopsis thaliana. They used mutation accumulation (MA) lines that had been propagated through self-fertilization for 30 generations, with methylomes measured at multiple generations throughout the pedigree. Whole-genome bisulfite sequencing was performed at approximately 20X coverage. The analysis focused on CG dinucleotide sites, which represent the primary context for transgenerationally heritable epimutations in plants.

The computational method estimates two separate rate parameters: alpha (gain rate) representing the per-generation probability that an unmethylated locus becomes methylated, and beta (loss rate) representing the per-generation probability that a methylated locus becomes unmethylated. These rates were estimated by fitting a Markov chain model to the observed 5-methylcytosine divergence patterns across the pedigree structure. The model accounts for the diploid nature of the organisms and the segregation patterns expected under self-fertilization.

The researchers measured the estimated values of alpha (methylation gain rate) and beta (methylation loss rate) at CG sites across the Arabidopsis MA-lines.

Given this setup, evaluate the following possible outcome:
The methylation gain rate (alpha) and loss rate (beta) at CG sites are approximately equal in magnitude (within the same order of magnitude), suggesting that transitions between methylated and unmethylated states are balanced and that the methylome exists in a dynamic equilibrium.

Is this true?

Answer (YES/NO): NO